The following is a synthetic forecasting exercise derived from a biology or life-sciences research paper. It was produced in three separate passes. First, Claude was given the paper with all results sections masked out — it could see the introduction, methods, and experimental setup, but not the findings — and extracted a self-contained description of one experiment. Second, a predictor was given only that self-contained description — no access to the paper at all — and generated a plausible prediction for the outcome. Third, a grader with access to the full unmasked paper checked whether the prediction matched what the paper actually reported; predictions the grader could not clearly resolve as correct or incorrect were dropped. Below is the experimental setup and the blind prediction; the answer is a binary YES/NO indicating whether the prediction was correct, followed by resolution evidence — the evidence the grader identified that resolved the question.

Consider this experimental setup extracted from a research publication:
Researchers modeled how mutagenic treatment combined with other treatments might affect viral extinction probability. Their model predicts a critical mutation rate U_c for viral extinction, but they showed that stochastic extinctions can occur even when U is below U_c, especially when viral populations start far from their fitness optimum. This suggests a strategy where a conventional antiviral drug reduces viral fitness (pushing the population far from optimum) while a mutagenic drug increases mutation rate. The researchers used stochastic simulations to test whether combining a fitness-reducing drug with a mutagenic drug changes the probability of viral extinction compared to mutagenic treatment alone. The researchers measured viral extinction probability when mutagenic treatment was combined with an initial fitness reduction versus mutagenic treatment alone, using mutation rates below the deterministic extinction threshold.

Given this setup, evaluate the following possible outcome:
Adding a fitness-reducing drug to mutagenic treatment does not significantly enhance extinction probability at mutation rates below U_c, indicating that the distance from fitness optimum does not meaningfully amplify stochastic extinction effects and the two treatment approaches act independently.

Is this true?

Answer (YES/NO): NO